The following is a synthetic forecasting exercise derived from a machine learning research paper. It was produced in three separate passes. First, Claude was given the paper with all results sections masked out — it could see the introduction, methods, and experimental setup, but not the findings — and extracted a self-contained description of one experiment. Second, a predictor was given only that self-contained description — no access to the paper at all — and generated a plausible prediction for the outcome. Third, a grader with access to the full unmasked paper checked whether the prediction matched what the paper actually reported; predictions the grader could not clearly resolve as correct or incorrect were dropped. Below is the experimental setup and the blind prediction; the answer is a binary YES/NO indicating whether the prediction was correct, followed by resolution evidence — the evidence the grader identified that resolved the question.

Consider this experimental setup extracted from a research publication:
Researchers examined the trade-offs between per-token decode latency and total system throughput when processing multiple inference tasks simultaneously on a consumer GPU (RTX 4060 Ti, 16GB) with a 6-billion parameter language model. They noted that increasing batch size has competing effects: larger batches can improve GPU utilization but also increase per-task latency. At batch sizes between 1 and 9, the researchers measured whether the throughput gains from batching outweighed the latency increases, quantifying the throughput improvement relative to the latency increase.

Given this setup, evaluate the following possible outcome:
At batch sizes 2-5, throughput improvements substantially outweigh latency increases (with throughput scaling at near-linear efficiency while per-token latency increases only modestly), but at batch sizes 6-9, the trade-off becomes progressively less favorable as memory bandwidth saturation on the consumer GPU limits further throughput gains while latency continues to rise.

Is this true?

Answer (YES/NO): NO